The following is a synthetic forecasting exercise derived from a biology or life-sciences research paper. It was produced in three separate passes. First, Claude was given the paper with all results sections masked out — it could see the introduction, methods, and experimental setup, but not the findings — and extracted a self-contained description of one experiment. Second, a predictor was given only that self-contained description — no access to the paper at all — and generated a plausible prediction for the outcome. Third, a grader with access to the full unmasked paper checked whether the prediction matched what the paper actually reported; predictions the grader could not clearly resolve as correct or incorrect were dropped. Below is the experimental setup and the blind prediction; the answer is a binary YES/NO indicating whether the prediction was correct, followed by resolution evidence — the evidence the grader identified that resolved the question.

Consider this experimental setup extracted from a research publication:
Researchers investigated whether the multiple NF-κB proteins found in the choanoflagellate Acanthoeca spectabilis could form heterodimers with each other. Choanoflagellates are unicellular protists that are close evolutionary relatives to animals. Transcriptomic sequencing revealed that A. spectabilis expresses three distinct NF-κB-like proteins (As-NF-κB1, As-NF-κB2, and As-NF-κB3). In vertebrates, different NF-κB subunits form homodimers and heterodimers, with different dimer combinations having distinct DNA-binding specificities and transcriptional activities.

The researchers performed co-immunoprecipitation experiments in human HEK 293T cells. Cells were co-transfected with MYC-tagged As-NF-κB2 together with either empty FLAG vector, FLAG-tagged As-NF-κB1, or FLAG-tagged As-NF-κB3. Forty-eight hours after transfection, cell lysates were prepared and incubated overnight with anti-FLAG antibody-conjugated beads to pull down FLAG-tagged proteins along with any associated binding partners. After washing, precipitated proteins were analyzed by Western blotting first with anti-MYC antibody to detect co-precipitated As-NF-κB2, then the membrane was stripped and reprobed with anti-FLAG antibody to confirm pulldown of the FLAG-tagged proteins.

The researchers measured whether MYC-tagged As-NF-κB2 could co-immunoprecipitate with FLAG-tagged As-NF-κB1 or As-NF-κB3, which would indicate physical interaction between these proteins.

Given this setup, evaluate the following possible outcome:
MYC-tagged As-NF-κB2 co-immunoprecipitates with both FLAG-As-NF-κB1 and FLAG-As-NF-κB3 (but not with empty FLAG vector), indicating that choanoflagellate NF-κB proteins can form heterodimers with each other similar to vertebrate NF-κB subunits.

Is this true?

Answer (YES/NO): YES